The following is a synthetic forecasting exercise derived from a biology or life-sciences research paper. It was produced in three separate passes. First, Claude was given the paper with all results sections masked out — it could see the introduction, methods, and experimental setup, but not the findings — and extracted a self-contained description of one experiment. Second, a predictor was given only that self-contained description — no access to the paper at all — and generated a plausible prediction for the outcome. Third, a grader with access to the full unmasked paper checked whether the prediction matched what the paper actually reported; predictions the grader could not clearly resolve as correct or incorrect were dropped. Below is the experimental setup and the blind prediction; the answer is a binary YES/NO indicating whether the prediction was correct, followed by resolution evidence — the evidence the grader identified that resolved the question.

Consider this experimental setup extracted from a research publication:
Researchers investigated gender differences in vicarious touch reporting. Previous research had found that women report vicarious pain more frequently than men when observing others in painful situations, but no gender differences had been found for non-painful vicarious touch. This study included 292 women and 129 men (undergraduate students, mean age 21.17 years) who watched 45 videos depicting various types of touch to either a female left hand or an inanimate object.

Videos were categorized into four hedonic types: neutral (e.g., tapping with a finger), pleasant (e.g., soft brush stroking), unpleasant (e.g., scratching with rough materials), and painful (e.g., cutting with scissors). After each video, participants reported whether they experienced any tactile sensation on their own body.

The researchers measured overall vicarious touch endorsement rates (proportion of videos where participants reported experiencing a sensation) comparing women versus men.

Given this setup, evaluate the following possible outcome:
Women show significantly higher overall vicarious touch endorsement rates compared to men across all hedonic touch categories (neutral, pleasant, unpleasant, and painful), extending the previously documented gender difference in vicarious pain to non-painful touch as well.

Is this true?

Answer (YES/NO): NO